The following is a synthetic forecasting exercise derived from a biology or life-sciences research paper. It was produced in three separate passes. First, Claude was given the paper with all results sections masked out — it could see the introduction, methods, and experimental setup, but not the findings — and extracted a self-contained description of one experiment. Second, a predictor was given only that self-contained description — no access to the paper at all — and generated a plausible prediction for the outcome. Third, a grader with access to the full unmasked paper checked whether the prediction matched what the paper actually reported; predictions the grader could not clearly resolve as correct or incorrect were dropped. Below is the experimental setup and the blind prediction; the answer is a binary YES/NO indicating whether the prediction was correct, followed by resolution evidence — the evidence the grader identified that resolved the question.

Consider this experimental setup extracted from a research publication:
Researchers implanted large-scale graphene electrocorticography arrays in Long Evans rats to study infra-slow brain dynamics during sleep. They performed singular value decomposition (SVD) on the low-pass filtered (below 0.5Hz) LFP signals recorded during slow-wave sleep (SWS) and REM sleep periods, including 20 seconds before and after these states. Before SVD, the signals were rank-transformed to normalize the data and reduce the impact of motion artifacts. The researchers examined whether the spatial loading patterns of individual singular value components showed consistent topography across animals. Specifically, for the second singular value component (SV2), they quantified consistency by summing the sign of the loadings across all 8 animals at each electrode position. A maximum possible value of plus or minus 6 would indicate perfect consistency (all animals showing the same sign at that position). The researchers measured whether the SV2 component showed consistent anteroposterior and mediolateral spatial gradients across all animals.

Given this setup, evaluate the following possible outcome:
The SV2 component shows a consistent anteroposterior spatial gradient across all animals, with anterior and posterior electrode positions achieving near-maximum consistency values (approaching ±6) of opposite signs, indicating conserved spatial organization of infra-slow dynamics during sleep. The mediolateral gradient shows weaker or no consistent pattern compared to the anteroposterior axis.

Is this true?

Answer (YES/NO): NO